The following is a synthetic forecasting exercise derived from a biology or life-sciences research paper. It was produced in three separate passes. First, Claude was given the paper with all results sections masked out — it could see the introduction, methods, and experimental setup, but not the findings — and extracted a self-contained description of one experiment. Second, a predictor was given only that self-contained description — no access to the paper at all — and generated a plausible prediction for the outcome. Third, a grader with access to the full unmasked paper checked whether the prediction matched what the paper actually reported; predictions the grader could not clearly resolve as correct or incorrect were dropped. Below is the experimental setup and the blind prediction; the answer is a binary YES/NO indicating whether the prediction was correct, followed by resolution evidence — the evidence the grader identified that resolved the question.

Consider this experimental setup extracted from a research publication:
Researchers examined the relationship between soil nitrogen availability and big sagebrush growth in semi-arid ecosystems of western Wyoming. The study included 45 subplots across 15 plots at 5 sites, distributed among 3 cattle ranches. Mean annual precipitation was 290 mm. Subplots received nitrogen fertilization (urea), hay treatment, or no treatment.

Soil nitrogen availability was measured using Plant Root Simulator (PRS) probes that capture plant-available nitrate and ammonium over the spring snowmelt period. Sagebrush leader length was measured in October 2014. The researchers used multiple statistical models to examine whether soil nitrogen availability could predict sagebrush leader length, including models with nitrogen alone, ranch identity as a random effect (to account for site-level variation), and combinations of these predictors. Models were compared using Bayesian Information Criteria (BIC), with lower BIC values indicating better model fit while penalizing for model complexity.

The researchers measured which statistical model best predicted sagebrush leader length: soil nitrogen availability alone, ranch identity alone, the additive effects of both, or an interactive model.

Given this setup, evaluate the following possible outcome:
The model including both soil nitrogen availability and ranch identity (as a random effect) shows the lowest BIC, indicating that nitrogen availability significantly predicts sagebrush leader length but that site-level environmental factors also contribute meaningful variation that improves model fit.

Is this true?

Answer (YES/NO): YES